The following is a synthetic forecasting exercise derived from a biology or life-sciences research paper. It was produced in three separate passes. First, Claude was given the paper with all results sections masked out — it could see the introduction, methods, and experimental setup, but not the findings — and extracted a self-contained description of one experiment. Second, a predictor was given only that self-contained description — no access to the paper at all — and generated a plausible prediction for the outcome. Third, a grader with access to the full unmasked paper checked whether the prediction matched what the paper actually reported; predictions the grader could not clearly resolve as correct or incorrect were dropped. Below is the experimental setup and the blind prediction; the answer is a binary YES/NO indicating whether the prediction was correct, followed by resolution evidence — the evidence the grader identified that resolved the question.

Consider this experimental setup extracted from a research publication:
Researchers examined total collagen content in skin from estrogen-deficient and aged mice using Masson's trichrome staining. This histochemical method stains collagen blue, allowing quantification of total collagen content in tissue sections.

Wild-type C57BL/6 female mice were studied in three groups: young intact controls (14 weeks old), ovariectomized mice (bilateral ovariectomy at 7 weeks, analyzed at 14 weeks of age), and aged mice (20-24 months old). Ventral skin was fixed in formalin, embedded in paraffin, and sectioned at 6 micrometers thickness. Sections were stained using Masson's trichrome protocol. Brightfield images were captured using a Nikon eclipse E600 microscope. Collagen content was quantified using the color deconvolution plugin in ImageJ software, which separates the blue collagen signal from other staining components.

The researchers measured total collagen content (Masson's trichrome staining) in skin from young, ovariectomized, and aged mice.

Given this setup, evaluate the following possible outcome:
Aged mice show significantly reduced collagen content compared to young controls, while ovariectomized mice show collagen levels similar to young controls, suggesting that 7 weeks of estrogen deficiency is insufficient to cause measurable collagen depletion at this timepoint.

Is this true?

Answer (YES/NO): NO